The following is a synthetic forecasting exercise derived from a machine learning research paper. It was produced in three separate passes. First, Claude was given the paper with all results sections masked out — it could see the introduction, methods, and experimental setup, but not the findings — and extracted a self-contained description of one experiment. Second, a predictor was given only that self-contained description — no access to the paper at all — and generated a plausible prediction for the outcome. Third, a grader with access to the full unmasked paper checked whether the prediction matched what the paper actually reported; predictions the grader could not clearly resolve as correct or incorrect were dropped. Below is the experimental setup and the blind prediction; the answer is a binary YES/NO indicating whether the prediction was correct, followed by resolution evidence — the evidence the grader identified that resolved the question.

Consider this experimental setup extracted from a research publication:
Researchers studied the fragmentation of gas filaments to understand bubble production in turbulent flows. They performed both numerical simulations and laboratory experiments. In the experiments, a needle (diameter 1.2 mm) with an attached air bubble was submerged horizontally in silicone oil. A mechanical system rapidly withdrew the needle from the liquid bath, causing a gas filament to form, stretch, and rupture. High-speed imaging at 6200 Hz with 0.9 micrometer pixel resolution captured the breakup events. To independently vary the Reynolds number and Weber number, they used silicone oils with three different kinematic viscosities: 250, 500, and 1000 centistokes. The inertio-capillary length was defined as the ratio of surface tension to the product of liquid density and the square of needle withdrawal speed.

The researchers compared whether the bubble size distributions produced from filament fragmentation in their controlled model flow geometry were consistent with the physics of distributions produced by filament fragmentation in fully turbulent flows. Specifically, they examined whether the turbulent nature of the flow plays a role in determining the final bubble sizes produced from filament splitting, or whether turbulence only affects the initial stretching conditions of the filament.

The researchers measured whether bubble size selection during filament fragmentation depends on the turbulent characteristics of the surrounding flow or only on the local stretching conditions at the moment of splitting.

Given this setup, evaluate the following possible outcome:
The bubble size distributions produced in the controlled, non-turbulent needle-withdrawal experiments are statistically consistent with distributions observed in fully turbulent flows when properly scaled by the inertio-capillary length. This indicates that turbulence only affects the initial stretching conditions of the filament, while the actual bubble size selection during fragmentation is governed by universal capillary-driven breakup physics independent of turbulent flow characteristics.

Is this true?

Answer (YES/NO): YES